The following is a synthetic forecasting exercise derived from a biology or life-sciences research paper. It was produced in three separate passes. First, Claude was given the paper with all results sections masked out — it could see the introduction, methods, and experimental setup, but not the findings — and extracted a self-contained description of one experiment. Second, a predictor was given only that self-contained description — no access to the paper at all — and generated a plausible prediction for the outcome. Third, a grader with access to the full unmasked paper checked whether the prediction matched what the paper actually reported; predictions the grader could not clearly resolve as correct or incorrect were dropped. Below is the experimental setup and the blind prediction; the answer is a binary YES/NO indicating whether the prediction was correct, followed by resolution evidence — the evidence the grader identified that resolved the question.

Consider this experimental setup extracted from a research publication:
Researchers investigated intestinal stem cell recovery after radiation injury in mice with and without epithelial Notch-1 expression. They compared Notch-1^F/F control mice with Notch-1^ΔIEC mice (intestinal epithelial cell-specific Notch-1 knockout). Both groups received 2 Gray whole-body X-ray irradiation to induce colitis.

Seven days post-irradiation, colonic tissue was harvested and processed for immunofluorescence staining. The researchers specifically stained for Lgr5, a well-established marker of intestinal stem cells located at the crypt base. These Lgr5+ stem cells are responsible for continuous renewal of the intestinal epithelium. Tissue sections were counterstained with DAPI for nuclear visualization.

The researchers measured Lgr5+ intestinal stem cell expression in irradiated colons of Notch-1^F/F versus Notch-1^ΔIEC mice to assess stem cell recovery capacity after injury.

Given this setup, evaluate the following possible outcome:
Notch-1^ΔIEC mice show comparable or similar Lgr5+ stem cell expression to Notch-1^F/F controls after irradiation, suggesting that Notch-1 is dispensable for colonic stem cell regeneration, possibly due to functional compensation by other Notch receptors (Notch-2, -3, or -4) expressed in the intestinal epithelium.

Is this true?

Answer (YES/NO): NO